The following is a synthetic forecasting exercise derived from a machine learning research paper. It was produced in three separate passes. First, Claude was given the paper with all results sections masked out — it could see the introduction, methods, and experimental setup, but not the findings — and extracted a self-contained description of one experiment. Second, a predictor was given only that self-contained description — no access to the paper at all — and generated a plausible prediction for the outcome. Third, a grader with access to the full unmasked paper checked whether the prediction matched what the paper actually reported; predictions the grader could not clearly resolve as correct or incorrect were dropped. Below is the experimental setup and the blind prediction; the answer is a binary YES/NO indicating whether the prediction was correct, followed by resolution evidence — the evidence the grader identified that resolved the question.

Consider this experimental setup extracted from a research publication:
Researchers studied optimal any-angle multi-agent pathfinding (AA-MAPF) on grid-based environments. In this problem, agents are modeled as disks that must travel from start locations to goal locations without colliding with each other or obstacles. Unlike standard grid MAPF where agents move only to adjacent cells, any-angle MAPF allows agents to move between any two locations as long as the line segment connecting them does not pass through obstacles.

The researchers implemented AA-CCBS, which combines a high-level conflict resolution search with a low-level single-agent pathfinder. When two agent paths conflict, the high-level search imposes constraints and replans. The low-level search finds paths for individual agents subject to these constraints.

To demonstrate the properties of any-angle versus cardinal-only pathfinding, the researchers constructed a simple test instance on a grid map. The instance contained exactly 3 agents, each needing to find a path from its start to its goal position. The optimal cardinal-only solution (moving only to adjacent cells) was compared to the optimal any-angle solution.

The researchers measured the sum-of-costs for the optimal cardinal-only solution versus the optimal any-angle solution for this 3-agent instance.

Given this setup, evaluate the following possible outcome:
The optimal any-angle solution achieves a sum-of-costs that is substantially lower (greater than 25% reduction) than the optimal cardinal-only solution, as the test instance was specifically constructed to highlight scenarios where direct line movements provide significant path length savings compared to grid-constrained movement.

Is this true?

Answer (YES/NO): NO